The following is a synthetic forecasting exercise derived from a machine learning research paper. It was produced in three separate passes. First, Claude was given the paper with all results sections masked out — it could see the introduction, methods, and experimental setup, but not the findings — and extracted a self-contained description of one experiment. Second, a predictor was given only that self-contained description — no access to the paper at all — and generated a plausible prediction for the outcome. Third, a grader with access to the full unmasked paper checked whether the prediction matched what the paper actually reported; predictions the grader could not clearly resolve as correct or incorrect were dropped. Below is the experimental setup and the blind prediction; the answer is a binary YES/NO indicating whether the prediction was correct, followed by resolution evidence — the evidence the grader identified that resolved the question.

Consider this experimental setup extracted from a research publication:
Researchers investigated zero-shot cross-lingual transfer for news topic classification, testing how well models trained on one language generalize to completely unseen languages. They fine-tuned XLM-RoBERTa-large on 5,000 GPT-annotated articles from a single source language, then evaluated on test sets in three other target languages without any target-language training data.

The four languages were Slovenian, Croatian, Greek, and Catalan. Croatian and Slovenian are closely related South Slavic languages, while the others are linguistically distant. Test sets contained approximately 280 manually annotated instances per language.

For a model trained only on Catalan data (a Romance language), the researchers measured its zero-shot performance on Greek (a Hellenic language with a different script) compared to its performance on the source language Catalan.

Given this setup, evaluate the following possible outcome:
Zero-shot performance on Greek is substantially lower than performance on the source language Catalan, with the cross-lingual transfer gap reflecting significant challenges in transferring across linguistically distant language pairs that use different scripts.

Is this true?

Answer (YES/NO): NO